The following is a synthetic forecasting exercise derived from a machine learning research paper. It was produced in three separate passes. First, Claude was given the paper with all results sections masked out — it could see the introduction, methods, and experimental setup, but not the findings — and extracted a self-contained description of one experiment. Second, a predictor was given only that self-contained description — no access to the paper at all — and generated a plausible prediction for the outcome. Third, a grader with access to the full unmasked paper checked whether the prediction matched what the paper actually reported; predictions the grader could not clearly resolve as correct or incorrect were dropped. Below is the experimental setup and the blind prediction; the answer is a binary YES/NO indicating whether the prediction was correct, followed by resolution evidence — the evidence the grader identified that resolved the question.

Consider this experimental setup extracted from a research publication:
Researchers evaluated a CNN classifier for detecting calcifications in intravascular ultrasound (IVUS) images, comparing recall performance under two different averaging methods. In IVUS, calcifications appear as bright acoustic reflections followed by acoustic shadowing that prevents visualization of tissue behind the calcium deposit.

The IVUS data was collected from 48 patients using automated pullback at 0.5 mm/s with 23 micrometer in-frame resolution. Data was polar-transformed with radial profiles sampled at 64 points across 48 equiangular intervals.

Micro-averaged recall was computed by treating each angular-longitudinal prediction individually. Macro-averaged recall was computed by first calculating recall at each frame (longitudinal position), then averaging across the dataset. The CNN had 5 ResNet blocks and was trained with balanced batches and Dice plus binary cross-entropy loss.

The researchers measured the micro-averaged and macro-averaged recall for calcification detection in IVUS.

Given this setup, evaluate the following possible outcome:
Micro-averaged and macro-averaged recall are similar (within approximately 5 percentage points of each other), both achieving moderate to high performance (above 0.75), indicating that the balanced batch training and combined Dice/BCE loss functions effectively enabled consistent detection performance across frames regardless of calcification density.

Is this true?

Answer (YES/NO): NO